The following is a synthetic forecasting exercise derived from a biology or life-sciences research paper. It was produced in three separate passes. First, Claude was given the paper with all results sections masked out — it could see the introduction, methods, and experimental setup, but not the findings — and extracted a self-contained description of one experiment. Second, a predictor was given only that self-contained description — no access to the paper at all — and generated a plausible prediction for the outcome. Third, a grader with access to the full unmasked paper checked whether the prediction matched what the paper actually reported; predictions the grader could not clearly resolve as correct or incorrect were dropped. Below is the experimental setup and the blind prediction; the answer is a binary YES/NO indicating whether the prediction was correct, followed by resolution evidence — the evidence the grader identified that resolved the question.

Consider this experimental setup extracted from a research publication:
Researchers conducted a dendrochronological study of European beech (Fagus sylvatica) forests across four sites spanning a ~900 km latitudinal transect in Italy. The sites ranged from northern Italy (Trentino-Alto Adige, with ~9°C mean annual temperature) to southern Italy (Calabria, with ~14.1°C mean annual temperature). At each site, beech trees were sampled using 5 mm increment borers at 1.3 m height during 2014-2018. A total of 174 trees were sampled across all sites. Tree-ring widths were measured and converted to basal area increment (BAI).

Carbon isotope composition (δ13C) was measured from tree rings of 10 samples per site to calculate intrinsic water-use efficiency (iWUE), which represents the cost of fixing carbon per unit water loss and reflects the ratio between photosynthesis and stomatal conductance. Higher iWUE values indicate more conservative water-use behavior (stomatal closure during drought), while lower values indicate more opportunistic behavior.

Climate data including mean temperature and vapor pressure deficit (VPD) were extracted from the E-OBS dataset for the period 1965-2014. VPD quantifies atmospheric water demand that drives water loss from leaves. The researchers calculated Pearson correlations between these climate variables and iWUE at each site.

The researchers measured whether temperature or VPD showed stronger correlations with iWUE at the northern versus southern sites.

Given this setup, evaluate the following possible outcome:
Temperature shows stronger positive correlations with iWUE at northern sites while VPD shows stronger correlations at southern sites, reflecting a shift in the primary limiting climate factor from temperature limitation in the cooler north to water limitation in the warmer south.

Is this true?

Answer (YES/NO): YES